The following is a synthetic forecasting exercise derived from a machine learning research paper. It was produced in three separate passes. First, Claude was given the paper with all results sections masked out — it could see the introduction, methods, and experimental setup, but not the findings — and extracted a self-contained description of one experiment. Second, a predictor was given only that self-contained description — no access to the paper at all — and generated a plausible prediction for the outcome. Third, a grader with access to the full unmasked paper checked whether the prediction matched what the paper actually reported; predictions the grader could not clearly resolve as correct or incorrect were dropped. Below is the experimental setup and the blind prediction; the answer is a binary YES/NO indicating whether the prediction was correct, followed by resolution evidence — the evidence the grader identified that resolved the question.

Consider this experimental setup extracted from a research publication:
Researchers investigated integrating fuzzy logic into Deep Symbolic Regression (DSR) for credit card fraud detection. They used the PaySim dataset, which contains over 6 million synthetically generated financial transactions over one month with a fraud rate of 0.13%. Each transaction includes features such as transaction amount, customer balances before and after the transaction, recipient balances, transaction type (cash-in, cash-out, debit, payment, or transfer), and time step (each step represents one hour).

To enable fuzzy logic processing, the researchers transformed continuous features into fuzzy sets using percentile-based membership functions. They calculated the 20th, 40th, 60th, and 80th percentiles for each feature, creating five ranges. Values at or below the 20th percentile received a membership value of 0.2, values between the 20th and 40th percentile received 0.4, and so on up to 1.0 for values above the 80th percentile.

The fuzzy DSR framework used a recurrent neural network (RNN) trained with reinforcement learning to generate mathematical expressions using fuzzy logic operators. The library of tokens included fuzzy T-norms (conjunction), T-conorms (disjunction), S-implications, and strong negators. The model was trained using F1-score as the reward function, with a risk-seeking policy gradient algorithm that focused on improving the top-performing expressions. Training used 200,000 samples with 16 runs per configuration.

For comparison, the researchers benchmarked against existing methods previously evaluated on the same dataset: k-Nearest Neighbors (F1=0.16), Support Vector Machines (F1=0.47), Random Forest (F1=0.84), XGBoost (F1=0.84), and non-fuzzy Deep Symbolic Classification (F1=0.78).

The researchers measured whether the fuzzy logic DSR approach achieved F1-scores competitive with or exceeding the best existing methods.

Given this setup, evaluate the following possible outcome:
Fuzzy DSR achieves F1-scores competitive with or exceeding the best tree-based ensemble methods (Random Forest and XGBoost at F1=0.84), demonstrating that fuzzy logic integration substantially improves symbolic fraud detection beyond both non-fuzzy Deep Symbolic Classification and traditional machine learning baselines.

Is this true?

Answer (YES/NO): NO